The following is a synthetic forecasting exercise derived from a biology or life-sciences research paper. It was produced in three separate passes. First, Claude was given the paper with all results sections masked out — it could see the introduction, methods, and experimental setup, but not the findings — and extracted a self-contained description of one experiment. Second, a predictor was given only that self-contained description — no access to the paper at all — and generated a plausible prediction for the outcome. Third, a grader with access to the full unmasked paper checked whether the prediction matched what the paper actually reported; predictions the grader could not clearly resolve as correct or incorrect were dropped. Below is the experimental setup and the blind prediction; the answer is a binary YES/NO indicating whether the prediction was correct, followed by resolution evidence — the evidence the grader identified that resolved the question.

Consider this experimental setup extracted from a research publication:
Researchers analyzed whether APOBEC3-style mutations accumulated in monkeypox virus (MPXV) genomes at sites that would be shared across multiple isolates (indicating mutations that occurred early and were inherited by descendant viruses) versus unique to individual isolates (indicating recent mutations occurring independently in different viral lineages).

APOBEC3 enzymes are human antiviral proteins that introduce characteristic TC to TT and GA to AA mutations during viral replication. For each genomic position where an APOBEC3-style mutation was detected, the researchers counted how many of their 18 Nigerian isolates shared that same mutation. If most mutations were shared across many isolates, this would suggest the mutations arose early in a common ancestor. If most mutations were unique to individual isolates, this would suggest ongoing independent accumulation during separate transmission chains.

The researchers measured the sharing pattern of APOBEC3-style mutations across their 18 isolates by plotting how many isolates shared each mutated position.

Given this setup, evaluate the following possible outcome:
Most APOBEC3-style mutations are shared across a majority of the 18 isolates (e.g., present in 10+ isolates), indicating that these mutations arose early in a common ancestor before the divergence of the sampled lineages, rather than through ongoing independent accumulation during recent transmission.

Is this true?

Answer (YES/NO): NO